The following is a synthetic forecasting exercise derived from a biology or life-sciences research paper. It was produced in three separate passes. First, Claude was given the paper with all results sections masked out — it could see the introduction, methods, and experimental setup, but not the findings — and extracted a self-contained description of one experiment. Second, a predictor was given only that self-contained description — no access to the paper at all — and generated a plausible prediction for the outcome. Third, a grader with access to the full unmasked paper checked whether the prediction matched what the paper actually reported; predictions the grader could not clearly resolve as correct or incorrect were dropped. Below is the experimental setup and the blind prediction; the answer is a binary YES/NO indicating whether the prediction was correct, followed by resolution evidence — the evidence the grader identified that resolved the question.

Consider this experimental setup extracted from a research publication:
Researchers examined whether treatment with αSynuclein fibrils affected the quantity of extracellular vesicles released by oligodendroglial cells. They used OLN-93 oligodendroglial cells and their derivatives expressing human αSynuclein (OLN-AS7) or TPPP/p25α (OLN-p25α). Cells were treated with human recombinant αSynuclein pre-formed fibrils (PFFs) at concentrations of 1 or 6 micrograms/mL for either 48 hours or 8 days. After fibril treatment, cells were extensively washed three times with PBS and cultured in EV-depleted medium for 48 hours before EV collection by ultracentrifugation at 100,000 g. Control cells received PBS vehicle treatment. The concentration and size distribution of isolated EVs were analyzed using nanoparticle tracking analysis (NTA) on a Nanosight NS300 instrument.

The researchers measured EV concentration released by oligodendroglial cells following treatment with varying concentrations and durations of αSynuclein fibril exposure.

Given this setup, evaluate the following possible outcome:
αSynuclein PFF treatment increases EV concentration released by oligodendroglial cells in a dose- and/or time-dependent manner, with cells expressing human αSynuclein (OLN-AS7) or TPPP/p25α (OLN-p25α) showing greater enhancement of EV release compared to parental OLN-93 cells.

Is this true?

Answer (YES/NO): NO